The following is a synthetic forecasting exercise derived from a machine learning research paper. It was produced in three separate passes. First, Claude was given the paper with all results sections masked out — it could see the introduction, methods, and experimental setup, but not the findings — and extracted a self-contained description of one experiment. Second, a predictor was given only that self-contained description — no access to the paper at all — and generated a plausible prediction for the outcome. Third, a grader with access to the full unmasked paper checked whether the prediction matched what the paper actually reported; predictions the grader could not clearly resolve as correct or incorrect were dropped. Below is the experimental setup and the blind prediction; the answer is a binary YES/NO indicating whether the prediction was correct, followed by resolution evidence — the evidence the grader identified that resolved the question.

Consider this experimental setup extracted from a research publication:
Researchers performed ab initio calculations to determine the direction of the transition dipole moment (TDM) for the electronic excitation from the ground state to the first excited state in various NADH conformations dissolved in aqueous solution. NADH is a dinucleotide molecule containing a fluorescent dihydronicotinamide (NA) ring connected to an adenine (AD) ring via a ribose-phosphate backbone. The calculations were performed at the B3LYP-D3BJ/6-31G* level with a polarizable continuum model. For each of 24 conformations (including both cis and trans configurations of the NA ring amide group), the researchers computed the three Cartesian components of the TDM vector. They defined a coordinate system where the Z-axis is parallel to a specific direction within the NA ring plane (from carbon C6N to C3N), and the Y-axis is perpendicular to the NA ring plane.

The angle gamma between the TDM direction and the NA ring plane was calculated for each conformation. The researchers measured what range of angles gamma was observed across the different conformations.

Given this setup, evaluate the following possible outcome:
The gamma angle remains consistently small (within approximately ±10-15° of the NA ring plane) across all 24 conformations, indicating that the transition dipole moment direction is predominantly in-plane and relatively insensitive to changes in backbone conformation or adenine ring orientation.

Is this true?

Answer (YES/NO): NO